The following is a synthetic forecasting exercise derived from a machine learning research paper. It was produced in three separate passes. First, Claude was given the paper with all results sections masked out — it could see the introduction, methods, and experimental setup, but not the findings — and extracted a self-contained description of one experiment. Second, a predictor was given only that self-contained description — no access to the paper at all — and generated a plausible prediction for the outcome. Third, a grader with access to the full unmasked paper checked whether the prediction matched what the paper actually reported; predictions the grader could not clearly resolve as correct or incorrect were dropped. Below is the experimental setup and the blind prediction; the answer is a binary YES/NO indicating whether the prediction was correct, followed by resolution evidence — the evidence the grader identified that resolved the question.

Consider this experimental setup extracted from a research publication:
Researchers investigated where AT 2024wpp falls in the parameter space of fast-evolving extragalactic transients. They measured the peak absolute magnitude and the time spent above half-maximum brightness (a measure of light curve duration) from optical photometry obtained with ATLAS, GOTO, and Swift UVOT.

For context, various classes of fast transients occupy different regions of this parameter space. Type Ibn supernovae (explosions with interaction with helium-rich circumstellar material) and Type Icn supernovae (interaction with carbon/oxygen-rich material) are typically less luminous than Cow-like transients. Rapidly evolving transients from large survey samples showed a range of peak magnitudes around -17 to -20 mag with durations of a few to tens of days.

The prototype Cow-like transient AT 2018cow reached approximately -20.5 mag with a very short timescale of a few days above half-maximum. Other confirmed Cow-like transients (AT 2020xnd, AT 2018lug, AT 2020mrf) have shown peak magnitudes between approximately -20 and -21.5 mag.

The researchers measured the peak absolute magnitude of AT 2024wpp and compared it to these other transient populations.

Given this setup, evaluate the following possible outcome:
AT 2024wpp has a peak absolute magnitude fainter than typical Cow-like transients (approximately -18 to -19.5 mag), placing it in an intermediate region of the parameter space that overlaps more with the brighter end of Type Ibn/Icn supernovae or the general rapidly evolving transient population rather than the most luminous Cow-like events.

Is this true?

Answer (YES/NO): NO